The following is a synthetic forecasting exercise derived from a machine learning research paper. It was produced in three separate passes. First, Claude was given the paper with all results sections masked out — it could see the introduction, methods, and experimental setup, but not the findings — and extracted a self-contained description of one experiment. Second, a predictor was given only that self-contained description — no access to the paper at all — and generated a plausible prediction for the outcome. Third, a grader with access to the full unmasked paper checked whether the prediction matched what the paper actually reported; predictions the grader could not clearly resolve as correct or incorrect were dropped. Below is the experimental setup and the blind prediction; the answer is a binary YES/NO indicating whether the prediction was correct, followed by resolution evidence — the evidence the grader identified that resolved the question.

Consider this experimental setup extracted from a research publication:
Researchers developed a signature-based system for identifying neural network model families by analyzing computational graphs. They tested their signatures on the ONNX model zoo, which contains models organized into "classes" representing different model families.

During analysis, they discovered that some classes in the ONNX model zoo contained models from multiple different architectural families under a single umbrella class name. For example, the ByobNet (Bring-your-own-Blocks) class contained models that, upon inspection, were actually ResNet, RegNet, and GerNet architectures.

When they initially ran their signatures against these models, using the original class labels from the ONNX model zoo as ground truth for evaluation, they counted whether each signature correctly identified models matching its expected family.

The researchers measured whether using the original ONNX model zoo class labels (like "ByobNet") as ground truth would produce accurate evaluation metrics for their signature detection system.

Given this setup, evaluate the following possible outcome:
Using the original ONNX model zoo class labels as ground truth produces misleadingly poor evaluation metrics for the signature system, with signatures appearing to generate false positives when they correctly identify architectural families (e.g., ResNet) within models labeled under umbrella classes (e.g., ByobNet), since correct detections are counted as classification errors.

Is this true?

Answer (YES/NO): YES